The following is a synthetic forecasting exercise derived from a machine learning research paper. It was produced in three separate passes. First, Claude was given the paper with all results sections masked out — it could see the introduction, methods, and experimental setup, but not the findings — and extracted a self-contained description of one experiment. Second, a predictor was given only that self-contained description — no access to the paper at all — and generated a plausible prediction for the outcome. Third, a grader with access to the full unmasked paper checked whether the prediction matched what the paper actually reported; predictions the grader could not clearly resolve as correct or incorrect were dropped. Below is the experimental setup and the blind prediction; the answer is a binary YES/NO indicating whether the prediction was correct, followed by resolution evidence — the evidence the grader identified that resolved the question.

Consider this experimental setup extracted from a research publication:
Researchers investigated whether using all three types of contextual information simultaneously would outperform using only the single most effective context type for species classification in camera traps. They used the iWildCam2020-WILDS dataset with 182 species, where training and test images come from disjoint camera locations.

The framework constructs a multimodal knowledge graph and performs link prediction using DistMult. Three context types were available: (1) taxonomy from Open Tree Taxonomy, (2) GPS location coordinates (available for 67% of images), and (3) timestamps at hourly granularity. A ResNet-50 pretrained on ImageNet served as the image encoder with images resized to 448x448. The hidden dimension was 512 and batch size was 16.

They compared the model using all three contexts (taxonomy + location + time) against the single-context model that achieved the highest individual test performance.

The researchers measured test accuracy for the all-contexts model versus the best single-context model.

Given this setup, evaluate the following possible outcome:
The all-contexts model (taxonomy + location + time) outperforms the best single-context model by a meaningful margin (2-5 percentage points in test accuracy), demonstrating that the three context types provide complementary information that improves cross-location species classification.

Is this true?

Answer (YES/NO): NO